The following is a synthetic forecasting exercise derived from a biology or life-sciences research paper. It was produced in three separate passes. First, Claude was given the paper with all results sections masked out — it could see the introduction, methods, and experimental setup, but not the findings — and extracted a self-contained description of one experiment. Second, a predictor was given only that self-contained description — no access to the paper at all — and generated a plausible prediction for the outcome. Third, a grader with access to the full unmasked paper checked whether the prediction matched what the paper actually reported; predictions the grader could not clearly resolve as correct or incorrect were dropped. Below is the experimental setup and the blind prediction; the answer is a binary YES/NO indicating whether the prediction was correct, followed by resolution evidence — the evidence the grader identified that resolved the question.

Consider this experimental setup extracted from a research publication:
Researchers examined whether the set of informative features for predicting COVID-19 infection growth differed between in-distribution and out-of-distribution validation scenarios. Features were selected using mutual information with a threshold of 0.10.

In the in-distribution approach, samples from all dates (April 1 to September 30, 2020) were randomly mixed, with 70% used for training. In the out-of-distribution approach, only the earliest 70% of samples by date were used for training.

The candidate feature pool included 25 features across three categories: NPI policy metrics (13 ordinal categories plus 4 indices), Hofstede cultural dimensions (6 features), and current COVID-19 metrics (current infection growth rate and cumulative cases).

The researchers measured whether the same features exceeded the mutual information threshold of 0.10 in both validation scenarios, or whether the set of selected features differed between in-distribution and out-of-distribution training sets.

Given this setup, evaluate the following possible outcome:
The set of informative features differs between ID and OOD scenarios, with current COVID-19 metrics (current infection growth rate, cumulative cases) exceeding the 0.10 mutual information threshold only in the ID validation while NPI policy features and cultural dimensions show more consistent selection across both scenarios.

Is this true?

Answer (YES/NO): NO